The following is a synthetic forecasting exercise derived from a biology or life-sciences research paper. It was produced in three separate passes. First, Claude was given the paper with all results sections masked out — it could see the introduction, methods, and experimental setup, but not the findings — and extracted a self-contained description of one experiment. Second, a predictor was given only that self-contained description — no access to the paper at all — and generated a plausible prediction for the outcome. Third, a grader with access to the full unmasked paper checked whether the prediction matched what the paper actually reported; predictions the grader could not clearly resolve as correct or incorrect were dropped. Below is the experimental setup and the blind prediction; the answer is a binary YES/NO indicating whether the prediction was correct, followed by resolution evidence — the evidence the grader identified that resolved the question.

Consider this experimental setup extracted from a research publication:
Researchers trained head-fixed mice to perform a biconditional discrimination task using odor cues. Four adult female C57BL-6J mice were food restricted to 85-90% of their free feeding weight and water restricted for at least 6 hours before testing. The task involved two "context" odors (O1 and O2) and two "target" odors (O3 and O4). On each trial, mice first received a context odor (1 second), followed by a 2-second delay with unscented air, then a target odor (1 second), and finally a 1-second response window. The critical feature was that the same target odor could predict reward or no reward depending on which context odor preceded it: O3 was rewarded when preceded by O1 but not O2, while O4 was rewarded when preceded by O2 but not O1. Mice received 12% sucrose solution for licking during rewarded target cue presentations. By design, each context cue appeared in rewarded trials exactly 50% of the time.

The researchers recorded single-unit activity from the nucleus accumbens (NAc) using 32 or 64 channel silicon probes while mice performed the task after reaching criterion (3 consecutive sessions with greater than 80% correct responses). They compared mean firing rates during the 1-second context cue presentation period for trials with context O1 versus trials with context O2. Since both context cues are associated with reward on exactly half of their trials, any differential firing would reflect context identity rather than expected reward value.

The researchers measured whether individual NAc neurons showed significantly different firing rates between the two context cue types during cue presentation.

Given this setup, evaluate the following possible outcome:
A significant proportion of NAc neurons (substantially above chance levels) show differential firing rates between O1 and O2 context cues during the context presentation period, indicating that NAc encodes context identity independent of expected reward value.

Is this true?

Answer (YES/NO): YES